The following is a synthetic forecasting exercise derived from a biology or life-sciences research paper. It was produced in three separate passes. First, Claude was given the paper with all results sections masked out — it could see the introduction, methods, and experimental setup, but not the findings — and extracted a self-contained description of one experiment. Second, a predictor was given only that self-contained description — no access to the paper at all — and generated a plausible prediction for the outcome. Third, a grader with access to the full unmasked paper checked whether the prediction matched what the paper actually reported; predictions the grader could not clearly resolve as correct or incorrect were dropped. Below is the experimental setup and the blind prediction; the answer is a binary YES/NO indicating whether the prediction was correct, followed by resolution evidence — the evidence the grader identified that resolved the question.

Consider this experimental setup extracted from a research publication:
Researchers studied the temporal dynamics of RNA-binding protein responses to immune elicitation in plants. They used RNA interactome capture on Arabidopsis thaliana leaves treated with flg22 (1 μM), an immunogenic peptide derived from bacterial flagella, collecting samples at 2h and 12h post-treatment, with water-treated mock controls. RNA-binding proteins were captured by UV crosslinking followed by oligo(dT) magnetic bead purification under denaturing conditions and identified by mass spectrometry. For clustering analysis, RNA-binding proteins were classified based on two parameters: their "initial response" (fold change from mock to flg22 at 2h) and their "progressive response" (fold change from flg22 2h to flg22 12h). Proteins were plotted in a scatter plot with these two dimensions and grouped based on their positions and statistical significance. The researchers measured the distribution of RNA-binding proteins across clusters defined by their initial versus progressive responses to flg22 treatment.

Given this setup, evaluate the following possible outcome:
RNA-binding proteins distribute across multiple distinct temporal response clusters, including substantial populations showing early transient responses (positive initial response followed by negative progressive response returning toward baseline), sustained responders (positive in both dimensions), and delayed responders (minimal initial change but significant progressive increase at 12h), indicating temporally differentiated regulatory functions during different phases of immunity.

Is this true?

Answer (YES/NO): YES